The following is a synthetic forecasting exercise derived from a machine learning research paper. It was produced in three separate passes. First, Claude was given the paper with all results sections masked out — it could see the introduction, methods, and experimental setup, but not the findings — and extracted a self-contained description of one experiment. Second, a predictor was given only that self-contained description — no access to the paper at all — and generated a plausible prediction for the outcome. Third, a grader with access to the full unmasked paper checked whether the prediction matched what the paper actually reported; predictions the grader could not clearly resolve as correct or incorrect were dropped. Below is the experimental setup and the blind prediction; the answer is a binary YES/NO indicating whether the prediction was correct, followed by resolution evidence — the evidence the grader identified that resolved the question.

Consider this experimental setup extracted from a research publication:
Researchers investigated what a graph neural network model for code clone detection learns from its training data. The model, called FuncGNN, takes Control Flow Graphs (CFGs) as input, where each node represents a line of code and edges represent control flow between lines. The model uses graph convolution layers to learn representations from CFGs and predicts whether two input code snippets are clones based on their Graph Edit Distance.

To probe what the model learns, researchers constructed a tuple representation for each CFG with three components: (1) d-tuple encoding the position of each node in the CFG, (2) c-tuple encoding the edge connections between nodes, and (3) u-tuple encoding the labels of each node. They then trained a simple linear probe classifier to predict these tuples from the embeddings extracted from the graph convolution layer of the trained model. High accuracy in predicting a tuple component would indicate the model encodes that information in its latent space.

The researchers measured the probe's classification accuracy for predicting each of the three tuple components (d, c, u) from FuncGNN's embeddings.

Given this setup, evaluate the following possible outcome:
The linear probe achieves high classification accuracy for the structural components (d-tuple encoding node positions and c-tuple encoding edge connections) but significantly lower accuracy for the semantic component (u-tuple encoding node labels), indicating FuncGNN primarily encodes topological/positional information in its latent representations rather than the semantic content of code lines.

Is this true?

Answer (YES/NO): NO